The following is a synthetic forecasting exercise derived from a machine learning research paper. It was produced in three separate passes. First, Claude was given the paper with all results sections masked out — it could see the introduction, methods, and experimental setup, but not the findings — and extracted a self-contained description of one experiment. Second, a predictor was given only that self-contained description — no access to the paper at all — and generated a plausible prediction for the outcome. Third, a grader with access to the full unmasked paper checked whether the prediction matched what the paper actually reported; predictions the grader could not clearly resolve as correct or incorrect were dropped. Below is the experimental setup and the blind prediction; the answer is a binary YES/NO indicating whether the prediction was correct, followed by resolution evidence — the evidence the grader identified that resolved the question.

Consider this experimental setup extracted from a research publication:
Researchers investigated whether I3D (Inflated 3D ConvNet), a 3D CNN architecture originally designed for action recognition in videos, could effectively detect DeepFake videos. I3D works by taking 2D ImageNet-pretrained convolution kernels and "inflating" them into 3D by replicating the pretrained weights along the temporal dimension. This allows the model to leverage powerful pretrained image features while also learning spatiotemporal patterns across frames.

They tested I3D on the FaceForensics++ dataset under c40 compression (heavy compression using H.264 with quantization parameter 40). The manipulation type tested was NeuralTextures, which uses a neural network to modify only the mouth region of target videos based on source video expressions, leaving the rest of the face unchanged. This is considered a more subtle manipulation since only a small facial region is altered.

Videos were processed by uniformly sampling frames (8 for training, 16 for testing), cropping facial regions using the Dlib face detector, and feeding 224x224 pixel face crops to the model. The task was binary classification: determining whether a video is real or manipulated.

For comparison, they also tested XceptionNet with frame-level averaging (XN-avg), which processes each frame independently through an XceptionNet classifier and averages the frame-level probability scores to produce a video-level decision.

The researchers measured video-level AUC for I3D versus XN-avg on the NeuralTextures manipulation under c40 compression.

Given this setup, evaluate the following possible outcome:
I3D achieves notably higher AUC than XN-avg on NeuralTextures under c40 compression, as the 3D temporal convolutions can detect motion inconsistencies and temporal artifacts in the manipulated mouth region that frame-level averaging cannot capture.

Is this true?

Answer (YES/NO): NO